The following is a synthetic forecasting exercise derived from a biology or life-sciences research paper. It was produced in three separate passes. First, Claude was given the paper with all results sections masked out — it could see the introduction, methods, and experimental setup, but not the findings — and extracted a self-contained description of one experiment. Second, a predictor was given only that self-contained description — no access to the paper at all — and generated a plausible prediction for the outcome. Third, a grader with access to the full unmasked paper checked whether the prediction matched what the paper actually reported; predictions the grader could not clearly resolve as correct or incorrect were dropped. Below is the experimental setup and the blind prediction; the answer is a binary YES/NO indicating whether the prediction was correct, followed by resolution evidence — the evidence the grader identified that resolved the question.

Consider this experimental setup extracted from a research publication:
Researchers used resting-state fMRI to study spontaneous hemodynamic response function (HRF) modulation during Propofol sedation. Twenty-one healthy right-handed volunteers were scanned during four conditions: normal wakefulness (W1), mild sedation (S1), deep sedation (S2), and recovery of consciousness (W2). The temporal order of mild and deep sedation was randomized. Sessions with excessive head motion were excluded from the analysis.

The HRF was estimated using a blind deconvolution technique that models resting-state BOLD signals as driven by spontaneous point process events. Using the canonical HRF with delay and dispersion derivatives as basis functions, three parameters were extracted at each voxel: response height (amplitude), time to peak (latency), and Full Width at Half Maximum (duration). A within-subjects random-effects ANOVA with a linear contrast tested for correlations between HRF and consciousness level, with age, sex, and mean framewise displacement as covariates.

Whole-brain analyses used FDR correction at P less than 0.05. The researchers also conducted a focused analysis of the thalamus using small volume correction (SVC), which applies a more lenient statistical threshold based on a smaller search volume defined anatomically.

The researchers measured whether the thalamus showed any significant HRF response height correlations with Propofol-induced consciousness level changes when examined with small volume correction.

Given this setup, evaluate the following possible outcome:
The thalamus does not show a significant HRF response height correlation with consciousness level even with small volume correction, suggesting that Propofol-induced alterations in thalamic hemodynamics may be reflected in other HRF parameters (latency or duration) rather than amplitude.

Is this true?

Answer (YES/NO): NO